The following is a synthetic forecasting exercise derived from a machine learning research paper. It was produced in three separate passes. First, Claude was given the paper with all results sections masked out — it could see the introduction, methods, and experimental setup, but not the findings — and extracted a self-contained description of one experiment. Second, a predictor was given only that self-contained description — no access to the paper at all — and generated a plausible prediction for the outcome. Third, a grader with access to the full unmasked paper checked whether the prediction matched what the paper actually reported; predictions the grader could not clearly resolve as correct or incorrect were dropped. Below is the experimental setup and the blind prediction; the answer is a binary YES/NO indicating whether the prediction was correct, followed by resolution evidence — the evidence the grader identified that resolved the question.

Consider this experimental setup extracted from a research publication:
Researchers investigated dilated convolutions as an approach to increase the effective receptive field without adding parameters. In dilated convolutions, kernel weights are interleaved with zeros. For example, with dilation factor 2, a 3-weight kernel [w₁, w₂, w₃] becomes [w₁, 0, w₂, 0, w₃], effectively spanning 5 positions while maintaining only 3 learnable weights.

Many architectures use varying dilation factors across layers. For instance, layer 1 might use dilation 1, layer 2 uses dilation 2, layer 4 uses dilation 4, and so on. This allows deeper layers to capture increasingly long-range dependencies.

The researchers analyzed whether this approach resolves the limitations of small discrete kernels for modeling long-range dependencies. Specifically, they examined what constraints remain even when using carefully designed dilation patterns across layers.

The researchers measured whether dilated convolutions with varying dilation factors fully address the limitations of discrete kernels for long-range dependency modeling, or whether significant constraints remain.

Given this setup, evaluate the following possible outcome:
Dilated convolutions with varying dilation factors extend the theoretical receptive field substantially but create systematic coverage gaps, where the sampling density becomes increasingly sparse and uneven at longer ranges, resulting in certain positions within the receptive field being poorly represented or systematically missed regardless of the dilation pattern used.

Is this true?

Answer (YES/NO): NO